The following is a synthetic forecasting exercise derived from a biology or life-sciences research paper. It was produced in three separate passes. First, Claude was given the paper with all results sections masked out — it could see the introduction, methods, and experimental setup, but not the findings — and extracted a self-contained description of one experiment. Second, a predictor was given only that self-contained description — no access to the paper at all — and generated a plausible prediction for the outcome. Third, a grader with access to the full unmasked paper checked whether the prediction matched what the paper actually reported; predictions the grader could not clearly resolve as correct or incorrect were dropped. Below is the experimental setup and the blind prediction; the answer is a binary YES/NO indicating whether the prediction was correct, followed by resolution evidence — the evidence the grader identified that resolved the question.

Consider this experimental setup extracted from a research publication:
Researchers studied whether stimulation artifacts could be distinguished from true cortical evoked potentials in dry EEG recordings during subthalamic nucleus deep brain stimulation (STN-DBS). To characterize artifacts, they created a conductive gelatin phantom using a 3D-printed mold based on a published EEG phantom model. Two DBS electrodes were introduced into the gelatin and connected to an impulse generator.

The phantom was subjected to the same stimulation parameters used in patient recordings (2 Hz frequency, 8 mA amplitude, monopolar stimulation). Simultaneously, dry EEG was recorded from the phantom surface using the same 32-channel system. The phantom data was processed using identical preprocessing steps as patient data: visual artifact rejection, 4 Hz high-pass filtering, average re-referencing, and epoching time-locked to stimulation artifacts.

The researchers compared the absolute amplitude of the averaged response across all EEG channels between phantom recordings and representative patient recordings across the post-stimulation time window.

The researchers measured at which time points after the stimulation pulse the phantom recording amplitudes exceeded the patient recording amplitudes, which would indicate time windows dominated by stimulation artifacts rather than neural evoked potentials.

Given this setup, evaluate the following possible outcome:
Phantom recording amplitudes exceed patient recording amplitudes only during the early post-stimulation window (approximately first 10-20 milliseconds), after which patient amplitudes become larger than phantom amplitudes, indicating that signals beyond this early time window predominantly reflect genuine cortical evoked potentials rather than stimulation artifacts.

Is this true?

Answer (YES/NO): YES